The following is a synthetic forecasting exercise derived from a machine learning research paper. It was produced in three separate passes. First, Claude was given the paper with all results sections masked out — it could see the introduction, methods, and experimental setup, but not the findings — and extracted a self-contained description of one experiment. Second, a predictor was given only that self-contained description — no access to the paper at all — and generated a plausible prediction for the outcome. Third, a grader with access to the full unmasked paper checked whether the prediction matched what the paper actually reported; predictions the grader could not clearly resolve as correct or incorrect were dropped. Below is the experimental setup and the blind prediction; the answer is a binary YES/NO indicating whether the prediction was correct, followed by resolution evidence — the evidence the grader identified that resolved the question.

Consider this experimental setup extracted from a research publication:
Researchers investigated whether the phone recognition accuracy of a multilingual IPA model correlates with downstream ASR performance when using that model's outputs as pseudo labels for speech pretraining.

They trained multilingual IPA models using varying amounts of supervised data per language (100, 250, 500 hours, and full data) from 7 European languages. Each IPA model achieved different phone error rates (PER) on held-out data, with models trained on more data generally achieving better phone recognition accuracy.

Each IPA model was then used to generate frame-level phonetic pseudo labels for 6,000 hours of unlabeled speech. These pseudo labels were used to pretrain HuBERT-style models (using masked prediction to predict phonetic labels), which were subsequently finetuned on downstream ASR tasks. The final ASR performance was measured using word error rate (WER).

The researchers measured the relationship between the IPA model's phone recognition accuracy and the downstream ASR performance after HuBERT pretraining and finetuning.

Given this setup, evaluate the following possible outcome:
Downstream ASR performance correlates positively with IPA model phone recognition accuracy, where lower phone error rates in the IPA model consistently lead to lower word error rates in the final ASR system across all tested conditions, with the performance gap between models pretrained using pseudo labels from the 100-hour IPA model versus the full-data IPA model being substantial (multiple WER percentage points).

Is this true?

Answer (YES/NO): NO